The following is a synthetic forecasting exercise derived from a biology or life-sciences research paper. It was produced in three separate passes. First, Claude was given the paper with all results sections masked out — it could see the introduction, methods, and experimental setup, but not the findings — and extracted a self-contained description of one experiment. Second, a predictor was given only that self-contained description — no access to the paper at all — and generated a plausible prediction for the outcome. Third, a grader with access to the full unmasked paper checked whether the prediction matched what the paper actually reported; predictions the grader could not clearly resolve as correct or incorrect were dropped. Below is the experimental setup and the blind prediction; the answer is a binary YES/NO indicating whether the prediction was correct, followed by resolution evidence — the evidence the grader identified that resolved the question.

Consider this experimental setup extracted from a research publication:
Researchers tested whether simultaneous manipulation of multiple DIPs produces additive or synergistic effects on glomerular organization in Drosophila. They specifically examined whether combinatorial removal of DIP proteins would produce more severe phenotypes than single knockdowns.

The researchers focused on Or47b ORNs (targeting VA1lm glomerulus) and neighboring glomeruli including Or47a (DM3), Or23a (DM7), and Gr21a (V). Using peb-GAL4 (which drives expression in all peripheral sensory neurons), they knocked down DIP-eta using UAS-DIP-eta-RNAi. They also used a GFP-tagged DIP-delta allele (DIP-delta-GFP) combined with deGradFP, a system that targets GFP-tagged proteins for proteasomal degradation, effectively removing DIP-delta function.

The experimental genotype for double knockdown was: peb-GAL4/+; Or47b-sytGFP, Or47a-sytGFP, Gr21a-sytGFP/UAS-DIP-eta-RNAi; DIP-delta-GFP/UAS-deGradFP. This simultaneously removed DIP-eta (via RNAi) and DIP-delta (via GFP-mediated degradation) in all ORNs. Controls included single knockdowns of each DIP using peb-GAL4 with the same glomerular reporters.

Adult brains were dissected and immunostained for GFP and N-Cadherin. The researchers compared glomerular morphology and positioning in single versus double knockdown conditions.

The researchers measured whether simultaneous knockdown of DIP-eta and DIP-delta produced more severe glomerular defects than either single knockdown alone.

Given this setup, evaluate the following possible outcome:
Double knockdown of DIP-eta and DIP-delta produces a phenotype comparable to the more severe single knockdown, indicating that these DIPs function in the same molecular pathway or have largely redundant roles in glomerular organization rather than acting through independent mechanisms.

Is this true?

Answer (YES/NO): NO